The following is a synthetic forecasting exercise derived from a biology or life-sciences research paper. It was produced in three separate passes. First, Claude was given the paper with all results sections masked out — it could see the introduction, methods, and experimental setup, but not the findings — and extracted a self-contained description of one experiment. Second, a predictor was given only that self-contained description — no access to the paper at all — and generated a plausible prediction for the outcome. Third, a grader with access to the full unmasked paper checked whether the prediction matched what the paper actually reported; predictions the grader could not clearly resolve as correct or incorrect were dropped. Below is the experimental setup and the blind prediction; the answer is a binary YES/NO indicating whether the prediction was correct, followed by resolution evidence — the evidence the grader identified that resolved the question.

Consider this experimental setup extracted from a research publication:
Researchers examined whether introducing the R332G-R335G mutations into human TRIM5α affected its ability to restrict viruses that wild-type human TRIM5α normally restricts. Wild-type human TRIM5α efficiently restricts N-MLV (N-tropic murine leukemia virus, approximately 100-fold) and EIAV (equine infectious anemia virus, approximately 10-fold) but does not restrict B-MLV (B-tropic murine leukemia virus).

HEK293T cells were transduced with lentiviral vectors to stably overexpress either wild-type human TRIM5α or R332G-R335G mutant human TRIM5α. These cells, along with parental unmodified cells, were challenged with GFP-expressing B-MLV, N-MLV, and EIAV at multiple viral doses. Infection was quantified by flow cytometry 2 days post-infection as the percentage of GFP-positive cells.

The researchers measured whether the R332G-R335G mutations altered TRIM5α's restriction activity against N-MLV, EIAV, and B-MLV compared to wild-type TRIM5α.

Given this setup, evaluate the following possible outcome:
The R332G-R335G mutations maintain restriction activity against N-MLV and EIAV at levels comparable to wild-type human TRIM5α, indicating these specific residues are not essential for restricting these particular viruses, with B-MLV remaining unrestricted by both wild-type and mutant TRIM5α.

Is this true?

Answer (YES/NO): YES